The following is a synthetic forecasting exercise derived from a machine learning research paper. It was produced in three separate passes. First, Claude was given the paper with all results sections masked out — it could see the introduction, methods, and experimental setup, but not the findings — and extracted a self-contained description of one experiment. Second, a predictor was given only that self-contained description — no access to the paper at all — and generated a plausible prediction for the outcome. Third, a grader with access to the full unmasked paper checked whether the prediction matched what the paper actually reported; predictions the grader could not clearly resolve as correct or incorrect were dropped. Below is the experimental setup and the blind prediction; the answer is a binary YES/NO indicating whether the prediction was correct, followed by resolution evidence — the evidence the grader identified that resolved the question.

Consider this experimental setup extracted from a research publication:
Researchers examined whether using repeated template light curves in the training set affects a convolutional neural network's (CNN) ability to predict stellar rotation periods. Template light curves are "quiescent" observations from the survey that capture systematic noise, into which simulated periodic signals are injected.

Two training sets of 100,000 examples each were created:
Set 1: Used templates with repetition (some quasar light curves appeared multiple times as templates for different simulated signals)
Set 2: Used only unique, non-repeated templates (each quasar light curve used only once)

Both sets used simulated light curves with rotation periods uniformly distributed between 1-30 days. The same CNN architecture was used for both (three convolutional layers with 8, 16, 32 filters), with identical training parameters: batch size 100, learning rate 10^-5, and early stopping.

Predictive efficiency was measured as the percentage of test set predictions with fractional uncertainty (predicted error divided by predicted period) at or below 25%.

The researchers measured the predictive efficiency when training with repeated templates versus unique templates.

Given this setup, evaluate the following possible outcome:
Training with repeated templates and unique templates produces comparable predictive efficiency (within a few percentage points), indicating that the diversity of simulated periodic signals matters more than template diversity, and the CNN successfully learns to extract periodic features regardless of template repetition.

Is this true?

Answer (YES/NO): NO